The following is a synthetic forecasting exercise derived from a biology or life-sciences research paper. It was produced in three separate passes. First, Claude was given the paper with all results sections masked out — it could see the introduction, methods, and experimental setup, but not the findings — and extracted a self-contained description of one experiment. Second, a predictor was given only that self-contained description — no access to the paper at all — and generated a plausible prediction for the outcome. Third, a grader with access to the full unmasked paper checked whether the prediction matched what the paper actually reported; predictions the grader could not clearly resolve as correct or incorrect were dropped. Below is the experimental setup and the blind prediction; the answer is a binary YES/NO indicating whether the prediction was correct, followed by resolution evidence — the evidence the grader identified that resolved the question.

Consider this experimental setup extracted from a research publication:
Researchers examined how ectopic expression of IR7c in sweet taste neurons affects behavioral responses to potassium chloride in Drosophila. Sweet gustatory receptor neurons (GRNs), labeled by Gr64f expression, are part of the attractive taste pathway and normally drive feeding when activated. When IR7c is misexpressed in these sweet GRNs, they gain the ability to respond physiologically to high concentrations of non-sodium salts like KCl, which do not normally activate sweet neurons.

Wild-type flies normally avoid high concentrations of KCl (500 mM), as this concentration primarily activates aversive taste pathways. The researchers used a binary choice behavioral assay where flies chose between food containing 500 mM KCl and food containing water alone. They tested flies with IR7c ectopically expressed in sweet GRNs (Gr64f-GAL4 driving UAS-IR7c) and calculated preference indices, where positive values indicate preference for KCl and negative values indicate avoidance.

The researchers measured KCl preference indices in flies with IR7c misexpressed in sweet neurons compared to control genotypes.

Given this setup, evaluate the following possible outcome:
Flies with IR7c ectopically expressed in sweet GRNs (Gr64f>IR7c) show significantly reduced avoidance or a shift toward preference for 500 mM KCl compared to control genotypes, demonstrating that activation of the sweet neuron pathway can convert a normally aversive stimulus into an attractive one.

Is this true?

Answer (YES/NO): YES